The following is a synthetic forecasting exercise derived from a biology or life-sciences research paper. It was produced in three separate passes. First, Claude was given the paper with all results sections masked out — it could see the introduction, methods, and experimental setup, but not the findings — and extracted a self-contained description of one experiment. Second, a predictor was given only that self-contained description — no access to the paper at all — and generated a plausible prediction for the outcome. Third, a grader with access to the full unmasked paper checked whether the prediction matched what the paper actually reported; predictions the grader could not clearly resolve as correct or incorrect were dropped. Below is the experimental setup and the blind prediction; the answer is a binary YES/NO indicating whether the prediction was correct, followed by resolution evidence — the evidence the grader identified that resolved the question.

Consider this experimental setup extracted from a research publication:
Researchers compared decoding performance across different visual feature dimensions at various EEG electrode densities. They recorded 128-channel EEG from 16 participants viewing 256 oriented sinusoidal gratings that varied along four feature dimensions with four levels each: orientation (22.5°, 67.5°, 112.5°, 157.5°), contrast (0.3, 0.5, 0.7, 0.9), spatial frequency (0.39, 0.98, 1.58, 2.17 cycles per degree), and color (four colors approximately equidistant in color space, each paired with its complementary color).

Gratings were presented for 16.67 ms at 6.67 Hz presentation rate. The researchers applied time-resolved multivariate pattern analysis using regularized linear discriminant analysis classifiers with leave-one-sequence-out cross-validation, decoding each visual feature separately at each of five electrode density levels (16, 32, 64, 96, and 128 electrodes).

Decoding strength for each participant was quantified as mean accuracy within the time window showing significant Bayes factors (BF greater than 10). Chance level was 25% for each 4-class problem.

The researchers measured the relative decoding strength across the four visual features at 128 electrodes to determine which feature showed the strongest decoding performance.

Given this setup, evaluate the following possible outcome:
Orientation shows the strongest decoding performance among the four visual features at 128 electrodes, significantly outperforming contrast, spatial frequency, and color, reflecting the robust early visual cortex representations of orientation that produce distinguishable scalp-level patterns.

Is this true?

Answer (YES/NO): NO